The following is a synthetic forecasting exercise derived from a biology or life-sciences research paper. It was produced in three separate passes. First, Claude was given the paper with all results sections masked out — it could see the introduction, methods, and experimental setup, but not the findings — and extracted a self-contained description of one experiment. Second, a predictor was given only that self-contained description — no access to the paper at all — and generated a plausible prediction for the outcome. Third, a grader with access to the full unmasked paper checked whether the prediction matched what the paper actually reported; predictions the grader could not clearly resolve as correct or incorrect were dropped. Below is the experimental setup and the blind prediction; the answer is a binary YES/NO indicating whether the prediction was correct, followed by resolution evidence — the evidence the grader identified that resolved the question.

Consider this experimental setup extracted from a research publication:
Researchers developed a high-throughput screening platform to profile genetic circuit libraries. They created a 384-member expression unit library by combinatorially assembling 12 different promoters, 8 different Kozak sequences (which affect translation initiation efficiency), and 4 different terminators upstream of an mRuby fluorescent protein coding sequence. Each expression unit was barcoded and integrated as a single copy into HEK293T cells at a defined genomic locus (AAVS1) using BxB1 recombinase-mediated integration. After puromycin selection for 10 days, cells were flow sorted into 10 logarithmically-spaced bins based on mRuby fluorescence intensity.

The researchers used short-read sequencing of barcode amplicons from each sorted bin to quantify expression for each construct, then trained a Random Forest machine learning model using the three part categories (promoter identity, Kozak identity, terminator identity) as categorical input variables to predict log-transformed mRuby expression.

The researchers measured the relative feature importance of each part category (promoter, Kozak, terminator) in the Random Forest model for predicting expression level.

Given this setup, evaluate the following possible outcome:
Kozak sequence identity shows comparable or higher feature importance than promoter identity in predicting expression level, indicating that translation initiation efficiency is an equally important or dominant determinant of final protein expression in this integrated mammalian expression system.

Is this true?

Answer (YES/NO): NO